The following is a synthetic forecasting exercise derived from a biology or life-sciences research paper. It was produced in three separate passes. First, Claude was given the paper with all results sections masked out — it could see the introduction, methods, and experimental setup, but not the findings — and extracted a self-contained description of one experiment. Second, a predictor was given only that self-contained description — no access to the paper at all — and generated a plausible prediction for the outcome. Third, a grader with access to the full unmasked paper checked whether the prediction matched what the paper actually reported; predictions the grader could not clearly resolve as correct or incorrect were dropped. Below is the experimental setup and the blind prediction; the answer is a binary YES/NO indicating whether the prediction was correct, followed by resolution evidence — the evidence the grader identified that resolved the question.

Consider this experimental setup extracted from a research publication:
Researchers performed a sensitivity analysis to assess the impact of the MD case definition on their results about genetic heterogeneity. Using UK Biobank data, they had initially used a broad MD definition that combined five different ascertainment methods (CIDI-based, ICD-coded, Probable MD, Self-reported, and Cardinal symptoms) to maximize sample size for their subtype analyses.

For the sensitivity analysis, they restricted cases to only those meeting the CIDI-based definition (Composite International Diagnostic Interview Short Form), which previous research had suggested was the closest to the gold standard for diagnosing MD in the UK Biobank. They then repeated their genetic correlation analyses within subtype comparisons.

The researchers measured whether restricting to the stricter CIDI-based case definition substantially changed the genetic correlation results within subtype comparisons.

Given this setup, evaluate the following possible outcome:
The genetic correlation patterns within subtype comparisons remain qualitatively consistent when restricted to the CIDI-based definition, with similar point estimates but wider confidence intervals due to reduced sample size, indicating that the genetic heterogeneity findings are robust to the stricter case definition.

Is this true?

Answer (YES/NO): YES